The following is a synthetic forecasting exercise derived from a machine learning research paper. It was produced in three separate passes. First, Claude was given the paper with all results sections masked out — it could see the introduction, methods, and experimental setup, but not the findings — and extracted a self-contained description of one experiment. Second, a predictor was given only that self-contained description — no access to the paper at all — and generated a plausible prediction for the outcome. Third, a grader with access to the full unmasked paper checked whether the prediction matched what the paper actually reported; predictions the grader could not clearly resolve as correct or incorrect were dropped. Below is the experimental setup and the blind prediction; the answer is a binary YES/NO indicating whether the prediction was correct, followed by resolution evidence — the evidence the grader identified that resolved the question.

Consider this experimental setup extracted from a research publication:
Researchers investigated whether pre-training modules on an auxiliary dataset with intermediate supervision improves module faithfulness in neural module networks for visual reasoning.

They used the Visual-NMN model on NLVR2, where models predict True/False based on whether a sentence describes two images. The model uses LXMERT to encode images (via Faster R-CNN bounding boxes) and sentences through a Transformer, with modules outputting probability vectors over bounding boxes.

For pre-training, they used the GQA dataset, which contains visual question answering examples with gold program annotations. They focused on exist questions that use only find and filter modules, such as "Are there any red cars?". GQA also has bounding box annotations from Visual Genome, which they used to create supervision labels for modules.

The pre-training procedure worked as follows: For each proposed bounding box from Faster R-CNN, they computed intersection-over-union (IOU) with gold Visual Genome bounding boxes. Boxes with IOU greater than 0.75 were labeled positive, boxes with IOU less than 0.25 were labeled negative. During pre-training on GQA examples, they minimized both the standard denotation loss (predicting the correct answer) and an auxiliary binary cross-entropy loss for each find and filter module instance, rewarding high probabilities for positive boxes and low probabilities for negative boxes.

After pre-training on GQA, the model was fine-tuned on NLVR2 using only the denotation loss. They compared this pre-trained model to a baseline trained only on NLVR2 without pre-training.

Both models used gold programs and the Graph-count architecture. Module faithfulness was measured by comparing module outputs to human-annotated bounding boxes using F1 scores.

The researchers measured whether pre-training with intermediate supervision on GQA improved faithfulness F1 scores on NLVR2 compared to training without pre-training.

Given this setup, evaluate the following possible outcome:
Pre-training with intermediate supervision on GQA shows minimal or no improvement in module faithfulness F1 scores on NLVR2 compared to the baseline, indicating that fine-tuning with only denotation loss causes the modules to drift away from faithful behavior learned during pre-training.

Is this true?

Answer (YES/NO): NO